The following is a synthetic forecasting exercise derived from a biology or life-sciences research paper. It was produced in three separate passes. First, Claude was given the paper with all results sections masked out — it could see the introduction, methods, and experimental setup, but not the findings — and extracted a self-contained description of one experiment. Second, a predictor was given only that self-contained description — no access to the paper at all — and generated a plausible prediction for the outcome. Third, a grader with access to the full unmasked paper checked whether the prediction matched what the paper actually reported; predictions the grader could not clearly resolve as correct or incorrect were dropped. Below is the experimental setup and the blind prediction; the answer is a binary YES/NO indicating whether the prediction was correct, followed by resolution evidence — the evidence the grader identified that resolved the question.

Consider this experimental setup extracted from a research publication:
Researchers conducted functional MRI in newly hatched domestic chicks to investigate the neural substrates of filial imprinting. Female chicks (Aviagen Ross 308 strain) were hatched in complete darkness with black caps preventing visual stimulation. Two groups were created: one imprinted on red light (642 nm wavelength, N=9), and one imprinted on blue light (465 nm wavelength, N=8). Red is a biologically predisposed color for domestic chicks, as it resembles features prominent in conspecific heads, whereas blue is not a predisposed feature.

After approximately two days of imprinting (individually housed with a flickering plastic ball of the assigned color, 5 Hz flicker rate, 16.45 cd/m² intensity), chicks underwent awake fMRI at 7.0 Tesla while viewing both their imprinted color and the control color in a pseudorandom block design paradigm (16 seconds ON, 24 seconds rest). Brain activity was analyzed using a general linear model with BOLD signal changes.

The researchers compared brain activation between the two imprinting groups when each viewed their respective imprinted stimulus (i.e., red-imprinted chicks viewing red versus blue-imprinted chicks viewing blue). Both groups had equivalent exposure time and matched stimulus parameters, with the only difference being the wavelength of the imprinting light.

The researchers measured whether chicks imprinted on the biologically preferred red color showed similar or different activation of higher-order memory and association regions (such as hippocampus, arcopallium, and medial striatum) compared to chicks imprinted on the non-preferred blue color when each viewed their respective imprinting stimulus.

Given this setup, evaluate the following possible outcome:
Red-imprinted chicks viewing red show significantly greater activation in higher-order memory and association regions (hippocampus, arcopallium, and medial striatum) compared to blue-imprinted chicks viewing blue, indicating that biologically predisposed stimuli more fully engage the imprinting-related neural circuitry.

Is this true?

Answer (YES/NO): YES